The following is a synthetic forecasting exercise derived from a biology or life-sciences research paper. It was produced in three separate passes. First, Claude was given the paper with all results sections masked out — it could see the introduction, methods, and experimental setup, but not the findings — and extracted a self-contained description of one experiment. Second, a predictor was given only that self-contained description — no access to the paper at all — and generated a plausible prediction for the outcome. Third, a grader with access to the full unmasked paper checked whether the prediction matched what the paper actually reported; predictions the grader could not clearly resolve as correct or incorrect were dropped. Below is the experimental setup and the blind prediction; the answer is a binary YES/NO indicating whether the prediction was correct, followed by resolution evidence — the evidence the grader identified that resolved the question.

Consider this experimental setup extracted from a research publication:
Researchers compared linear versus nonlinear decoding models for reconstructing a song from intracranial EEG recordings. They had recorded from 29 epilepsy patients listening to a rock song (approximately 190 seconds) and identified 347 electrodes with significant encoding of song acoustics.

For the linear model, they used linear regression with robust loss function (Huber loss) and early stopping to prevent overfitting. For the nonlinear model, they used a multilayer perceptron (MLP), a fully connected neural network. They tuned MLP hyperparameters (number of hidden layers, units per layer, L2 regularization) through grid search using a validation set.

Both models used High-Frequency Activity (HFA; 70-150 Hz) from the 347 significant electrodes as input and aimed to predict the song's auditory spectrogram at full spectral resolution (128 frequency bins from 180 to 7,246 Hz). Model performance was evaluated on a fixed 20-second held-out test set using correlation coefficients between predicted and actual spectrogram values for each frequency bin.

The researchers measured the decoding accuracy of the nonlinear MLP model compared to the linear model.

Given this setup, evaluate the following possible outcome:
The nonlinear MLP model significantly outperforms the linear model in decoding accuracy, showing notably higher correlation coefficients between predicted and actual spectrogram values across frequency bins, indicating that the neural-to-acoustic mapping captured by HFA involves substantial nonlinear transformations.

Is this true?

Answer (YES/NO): NO